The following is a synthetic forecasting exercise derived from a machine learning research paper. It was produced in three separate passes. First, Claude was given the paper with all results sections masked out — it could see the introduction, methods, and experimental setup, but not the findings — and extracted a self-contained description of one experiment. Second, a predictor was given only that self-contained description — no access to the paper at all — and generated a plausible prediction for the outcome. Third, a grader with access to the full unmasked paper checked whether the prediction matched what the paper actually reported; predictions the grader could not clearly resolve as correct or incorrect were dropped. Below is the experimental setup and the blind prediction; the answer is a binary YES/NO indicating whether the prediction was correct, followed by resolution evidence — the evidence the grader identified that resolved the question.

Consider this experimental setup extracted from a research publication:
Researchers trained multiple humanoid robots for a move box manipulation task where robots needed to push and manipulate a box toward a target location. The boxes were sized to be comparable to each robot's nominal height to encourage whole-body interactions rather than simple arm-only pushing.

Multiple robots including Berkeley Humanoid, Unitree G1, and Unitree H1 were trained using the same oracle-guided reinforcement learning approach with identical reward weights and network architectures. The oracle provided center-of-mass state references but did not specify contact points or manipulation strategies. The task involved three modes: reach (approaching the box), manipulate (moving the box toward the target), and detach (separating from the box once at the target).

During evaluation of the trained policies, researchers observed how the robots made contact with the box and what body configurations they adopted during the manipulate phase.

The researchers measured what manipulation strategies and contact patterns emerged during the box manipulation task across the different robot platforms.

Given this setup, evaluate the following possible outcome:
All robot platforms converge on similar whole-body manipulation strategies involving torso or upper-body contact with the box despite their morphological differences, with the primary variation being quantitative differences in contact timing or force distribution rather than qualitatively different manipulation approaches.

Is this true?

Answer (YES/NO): NO